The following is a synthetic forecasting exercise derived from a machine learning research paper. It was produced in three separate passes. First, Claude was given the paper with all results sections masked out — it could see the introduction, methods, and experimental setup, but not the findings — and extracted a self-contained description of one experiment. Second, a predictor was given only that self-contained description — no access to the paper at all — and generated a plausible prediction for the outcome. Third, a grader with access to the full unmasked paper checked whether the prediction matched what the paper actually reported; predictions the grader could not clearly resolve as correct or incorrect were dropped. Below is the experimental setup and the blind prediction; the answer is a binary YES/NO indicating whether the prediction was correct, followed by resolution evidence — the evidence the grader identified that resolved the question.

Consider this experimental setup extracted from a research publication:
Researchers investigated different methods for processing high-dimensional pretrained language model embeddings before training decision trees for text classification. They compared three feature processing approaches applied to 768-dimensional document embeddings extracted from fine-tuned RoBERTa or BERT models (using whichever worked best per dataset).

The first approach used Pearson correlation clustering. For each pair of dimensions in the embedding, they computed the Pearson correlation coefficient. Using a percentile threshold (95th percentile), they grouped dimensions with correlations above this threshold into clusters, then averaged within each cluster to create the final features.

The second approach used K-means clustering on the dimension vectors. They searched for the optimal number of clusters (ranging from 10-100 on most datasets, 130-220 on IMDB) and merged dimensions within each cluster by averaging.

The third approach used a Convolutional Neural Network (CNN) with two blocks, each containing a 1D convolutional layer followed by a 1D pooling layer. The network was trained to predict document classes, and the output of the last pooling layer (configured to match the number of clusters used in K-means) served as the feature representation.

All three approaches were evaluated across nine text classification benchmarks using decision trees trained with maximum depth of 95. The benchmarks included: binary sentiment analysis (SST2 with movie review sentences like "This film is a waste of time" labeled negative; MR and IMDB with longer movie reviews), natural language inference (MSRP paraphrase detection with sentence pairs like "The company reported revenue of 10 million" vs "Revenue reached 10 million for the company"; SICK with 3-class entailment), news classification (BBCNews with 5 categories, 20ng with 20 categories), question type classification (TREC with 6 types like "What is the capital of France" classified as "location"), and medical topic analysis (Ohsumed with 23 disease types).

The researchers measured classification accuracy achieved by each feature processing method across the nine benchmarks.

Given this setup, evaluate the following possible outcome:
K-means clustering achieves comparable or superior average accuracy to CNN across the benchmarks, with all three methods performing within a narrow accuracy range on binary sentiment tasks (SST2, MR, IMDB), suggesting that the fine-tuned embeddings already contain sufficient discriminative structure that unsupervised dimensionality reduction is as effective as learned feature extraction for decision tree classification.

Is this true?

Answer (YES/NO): NO